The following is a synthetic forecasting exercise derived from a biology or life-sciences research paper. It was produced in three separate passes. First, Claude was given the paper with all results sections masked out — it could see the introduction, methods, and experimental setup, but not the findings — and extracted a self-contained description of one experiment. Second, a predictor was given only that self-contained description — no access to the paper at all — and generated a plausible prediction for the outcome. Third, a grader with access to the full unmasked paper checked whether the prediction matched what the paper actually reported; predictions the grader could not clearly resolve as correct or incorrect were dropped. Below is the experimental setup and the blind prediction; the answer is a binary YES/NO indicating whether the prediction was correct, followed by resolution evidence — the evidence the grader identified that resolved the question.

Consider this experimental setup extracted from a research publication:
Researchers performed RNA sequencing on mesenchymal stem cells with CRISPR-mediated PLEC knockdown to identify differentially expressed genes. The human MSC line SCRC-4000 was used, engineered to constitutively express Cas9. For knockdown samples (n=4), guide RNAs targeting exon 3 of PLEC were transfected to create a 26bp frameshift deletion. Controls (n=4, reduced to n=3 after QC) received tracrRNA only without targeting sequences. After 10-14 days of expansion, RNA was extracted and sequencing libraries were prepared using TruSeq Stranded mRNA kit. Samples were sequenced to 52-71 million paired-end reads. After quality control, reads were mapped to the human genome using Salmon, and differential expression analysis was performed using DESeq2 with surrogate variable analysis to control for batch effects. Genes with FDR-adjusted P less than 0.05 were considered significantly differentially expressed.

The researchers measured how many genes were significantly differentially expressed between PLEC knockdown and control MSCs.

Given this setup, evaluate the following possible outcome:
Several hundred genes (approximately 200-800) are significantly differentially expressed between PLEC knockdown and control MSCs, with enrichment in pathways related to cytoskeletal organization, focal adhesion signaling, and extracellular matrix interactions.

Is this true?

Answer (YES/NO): NO